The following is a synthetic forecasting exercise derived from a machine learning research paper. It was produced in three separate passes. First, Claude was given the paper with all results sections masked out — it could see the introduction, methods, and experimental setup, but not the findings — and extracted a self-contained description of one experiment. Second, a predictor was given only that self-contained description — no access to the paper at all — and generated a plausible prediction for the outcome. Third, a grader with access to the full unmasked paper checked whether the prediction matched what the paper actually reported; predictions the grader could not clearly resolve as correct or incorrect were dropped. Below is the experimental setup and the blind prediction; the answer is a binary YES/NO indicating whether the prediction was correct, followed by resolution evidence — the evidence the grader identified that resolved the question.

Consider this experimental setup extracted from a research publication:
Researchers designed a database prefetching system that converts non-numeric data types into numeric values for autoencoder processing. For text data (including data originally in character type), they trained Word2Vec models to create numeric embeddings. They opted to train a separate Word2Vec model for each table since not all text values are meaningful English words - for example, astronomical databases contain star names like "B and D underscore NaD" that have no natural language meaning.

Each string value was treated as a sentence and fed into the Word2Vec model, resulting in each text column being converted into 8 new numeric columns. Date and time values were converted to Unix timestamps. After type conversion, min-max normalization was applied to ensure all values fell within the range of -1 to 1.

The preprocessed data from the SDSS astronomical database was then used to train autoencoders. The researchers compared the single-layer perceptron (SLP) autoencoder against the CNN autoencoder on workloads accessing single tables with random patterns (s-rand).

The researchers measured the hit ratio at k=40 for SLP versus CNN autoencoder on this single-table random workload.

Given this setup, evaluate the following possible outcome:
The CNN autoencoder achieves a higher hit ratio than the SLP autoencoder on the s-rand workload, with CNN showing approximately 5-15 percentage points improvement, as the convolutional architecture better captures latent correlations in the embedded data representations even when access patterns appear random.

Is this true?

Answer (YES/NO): NO